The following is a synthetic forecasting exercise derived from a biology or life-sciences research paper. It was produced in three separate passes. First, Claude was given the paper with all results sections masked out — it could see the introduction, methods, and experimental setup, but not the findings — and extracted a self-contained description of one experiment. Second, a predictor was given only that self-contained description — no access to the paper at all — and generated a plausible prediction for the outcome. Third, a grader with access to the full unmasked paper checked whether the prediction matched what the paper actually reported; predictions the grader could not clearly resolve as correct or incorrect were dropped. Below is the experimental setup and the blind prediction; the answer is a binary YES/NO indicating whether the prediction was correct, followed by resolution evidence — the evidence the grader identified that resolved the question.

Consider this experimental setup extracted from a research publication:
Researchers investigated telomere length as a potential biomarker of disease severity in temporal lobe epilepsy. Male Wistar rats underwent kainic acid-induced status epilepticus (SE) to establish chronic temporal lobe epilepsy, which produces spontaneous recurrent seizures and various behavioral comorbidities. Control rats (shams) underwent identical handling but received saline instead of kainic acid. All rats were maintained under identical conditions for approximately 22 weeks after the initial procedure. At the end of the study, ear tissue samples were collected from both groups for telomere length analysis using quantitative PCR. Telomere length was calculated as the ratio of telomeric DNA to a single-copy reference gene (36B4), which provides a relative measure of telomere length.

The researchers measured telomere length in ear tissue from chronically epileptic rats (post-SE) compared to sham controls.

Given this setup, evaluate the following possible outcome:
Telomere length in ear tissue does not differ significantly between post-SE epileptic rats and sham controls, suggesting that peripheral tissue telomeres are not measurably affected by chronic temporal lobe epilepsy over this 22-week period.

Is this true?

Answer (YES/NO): NO